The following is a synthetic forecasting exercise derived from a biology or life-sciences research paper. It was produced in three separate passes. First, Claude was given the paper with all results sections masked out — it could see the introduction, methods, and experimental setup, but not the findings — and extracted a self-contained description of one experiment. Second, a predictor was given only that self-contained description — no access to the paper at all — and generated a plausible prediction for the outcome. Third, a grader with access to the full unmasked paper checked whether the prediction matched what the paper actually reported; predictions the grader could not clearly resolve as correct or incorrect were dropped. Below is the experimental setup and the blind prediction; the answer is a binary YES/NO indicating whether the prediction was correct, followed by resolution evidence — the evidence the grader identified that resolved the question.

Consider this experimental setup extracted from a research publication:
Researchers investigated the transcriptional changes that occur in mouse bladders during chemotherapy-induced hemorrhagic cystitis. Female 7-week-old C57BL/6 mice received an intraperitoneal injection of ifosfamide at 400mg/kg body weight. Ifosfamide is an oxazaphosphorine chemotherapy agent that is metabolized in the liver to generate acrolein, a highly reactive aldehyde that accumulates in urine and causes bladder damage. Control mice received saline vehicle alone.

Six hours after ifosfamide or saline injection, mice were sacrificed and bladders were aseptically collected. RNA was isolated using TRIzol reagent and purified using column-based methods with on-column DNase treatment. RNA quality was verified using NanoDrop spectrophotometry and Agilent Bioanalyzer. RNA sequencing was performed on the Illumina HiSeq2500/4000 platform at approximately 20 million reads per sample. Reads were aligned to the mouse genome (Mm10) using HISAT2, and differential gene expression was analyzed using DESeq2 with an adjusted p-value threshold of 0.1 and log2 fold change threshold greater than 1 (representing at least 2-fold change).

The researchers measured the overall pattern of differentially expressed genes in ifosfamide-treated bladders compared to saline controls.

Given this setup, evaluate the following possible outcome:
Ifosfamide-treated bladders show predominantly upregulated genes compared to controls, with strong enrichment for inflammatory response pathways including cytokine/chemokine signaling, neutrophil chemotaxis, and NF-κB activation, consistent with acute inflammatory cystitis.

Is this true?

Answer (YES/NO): YES